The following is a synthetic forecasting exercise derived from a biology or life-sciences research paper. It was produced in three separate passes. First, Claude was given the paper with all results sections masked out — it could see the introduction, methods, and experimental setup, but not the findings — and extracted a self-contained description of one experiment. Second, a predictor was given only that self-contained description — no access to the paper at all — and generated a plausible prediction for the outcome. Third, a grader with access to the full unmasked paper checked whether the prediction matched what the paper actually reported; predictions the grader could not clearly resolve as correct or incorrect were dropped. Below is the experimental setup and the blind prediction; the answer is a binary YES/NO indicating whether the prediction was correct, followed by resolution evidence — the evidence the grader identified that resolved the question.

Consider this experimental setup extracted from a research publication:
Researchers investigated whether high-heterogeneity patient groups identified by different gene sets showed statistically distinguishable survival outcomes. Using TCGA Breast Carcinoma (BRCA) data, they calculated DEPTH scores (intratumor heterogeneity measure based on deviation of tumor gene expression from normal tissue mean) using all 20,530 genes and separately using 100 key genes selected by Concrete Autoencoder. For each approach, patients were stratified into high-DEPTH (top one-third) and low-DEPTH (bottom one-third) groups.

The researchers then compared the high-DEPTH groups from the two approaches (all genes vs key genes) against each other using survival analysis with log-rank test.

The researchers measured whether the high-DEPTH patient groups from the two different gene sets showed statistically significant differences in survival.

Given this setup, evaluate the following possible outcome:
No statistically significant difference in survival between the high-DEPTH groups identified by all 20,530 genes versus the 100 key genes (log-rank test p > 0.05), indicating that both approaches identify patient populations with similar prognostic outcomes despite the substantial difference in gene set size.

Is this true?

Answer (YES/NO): YES